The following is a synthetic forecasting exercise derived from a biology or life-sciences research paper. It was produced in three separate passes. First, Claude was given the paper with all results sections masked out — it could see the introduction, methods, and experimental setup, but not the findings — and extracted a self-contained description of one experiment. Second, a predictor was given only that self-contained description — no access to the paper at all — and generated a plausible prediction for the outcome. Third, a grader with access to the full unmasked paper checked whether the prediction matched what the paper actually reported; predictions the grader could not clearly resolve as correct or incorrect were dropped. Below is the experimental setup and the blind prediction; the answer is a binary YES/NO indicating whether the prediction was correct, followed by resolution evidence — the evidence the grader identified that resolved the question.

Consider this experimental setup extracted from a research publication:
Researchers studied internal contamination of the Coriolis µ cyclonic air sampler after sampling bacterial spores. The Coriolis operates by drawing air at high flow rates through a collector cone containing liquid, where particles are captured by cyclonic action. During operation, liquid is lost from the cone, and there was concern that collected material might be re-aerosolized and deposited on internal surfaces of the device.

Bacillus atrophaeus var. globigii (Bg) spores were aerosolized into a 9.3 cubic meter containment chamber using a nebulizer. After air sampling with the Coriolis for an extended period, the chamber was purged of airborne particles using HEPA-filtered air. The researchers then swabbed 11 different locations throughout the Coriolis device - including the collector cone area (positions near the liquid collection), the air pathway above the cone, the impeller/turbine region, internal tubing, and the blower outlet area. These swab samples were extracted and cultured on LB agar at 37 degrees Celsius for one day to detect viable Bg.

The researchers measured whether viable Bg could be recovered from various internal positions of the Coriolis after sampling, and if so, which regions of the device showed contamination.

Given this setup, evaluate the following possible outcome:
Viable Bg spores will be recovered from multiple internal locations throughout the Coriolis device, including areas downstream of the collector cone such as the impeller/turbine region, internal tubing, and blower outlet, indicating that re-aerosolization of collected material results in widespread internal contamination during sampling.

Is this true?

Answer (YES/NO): YES